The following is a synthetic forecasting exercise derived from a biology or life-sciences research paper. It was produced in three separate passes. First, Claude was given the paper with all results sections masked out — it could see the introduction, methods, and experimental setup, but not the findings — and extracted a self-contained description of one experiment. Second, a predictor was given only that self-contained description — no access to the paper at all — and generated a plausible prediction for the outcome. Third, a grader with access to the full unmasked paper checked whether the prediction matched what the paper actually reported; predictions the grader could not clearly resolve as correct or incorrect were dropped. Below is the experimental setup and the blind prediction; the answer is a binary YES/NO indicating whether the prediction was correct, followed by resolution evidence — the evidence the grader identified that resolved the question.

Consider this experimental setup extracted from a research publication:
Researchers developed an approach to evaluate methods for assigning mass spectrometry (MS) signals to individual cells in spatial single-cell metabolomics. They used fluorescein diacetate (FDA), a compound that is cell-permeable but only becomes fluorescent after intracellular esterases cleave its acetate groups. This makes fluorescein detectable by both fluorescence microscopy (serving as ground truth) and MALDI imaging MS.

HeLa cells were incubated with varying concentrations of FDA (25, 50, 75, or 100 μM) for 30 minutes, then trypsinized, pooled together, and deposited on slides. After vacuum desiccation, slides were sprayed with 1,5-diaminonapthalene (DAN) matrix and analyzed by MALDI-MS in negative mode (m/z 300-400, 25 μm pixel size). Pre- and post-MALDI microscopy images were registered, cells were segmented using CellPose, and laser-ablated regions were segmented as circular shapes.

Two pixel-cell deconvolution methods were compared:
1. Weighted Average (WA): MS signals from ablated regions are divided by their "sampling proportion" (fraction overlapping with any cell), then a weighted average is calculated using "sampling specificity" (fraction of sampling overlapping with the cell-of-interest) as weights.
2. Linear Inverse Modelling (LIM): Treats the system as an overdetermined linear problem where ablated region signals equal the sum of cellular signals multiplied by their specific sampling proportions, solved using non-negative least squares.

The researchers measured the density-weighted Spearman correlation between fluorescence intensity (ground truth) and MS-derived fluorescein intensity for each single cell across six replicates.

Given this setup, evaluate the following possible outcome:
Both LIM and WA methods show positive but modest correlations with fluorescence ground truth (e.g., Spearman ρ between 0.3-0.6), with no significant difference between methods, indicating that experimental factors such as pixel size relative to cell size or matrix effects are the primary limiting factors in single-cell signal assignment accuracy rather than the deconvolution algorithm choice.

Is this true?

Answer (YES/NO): NO